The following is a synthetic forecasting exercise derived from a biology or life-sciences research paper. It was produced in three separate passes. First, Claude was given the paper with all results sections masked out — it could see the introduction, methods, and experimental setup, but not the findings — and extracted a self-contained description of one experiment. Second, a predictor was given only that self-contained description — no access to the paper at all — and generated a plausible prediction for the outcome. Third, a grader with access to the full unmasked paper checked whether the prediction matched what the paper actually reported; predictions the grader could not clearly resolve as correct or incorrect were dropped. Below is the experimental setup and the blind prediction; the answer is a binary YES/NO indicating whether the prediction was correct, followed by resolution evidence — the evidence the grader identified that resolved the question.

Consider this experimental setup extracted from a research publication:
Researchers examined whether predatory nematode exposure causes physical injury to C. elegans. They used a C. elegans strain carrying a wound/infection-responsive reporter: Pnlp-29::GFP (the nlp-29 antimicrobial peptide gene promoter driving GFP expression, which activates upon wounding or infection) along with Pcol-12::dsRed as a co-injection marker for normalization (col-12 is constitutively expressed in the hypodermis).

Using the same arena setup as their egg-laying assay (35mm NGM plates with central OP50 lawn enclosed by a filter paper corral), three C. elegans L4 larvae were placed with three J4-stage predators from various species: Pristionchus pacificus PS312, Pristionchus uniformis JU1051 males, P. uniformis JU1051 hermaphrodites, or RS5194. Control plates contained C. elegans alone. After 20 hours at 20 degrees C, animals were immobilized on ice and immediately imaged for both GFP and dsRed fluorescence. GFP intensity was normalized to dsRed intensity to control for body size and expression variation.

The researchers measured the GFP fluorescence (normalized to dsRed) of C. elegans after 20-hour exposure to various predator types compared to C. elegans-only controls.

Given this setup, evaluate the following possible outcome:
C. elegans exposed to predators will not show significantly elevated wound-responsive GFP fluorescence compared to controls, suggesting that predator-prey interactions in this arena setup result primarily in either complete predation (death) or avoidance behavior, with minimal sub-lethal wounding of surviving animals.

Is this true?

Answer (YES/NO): NO